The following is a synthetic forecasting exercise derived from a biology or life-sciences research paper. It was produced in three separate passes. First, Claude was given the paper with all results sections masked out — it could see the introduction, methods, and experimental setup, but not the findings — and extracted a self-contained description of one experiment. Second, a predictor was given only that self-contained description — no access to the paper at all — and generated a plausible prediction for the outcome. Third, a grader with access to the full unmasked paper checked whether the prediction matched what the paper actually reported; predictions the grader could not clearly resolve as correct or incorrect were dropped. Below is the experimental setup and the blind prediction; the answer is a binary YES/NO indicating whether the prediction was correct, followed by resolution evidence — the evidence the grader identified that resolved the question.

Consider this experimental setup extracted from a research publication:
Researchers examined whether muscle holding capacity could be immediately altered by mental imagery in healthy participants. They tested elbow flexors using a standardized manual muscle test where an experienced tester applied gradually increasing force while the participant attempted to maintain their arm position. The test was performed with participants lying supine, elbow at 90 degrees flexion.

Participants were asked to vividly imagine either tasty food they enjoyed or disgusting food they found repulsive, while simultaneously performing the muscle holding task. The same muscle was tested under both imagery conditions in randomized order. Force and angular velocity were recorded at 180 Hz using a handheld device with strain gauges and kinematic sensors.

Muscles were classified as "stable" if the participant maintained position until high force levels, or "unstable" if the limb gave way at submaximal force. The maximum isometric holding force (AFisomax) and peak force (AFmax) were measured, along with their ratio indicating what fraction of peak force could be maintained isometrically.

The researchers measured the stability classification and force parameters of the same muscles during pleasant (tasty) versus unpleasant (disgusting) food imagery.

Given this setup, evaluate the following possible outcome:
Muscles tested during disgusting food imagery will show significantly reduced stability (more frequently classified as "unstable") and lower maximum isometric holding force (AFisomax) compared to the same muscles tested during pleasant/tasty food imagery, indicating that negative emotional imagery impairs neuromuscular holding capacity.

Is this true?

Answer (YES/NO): YES